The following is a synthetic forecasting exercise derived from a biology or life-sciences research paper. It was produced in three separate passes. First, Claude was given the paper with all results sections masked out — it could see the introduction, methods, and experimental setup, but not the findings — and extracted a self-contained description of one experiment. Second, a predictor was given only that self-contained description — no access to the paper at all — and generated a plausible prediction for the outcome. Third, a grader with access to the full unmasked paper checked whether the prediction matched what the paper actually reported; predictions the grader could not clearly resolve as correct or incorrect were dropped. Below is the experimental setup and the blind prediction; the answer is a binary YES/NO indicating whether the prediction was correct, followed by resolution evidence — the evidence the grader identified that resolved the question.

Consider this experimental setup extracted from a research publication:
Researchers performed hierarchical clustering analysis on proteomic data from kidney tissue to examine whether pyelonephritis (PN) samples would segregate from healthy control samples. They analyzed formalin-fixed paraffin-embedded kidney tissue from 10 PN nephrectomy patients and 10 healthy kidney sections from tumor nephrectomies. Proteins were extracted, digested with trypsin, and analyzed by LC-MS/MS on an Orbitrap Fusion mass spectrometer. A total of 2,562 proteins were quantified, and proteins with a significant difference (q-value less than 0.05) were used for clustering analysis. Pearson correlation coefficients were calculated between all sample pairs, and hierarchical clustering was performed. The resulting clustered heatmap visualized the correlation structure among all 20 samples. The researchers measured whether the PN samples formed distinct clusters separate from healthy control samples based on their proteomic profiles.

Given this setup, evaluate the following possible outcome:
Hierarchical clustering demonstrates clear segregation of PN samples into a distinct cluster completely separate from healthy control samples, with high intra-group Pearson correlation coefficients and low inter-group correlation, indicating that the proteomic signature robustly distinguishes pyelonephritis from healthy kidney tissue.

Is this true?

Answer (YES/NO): NO